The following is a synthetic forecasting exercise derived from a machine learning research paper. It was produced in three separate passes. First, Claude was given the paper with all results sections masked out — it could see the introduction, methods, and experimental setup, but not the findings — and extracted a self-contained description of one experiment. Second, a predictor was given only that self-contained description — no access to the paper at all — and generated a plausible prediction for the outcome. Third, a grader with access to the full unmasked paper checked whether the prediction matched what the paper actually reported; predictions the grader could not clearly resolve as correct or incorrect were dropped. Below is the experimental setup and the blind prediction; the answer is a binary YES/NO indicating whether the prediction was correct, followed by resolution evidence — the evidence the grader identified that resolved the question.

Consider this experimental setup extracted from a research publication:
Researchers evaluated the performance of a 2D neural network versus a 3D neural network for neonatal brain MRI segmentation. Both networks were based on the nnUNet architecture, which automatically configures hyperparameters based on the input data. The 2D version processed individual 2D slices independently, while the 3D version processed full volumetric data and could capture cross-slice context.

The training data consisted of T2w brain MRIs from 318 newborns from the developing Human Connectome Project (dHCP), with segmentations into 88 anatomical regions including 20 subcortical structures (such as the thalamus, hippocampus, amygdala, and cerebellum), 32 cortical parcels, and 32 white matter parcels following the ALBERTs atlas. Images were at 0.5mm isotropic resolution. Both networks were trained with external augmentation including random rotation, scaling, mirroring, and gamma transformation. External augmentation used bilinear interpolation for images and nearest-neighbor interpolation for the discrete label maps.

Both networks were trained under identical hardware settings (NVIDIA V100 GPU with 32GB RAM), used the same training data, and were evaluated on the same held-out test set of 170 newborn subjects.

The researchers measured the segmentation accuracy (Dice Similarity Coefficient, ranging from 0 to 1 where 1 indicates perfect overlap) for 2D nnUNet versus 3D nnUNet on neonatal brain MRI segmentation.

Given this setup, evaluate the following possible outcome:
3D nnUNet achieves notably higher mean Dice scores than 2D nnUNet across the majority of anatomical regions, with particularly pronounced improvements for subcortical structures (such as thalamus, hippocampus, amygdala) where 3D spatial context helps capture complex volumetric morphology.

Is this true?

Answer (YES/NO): NO